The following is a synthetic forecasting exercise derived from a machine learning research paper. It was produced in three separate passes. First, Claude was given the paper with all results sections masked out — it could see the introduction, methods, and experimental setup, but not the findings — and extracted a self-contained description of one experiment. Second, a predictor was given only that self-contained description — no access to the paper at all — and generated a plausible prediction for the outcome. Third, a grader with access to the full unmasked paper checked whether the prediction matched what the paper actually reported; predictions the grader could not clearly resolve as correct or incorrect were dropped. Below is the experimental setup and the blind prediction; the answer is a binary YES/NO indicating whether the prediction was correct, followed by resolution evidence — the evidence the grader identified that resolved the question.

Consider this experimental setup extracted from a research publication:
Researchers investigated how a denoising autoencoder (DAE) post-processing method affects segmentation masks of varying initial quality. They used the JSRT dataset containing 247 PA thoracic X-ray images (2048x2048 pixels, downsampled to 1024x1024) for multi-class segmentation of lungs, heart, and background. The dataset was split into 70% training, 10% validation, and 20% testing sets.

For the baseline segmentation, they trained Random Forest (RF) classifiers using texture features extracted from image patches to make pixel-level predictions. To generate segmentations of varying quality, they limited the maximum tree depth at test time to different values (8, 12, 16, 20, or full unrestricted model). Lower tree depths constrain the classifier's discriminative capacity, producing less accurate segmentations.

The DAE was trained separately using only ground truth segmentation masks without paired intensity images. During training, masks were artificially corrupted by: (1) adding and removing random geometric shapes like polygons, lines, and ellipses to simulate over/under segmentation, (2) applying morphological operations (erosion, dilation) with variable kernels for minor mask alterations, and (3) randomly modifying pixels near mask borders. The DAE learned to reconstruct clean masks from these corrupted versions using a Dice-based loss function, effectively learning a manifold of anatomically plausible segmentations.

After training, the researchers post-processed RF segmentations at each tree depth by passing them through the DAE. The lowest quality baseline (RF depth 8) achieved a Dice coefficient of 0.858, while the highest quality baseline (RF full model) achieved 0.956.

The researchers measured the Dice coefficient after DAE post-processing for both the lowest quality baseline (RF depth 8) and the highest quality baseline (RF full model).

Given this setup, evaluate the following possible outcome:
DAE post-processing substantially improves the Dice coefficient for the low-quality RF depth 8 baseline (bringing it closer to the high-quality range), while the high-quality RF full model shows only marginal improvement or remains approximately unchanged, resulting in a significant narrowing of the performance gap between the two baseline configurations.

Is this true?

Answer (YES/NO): NO